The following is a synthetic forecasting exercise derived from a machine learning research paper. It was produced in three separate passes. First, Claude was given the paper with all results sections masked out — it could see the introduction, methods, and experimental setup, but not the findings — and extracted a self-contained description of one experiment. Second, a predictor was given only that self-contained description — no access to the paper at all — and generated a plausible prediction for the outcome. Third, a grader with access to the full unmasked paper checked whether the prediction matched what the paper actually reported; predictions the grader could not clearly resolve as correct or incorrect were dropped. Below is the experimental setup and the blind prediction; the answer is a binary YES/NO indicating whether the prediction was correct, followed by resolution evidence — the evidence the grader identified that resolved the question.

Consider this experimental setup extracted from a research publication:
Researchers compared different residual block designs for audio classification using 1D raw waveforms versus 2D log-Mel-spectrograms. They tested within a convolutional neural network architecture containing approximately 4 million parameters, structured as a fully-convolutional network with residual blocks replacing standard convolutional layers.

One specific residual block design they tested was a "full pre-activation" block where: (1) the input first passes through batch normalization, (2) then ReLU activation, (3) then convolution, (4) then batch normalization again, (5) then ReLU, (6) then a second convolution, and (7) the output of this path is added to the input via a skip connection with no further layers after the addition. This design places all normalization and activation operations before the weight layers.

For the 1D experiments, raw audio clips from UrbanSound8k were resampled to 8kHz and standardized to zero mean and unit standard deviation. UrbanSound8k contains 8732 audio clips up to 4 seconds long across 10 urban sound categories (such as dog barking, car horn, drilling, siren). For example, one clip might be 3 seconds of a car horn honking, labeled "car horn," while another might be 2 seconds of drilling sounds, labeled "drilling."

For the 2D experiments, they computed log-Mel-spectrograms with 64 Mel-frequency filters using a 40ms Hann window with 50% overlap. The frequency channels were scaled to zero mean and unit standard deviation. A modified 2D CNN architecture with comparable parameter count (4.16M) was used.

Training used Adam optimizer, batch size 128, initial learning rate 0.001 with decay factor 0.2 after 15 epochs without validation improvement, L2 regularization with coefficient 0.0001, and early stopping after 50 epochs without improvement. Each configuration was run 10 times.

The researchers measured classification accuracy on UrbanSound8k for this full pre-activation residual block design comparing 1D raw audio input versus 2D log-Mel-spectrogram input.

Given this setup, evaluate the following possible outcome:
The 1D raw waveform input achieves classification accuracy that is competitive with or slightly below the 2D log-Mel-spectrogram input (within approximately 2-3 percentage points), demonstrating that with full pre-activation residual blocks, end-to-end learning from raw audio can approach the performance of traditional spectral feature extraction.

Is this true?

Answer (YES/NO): NO